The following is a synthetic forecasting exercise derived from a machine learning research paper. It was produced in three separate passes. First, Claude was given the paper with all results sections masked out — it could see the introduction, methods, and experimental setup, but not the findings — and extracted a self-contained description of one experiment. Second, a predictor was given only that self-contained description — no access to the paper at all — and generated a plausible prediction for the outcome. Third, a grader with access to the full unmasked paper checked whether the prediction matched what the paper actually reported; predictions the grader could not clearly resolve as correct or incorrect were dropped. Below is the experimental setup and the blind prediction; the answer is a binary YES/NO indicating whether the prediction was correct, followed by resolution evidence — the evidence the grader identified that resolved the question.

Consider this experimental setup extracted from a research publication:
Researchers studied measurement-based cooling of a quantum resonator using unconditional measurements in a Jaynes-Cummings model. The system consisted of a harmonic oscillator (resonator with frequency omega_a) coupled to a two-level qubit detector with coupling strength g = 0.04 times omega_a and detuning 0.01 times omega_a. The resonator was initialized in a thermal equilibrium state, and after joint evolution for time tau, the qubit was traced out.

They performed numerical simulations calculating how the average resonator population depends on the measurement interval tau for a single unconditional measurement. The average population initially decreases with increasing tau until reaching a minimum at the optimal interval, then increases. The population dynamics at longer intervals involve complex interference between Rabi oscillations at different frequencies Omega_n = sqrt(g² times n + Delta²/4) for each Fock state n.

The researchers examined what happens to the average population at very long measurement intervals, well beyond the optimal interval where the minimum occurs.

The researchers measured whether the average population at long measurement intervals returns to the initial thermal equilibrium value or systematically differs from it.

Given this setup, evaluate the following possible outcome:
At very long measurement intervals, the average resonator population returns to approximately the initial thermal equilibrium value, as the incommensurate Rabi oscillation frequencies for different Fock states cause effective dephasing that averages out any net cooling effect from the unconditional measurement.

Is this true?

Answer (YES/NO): NO